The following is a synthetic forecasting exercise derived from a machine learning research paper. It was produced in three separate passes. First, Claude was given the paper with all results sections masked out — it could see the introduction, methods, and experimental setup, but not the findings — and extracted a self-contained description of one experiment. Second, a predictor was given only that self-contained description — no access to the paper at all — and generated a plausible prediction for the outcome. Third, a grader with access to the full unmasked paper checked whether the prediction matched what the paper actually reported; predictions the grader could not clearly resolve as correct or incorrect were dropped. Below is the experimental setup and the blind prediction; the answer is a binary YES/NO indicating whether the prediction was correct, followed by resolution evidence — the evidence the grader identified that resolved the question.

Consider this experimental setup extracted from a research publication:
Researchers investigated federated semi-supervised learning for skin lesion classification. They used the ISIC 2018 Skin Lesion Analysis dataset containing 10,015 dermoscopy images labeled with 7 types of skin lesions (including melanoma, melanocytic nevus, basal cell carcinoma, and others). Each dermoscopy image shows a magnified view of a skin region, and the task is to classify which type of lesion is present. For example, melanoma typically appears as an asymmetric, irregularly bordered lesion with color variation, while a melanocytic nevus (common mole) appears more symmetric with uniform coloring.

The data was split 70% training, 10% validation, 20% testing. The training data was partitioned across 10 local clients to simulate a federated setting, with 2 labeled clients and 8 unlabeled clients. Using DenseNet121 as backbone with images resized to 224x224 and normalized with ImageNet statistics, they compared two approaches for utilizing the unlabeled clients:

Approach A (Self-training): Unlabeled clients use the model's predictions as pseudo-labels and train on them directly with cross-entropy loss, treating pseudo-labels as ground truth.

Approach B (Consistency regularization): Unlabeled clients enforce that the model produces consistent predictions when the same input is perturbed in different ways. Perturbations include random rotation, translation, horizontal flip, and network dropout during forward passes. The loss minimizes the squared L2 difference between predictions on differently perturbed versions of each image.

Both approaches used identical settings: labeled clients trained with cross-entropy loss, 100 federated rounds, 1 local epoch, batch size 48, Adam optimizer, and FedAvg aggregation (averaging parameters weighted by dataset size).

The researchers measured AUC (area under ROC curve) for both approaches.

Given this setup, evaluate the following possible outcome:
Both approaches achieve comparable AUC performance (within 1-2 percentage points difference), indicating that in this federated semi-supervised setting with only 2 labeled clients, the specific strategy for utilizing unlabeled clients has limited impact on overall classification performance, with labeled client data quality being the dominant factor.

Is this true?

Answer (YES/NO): YES